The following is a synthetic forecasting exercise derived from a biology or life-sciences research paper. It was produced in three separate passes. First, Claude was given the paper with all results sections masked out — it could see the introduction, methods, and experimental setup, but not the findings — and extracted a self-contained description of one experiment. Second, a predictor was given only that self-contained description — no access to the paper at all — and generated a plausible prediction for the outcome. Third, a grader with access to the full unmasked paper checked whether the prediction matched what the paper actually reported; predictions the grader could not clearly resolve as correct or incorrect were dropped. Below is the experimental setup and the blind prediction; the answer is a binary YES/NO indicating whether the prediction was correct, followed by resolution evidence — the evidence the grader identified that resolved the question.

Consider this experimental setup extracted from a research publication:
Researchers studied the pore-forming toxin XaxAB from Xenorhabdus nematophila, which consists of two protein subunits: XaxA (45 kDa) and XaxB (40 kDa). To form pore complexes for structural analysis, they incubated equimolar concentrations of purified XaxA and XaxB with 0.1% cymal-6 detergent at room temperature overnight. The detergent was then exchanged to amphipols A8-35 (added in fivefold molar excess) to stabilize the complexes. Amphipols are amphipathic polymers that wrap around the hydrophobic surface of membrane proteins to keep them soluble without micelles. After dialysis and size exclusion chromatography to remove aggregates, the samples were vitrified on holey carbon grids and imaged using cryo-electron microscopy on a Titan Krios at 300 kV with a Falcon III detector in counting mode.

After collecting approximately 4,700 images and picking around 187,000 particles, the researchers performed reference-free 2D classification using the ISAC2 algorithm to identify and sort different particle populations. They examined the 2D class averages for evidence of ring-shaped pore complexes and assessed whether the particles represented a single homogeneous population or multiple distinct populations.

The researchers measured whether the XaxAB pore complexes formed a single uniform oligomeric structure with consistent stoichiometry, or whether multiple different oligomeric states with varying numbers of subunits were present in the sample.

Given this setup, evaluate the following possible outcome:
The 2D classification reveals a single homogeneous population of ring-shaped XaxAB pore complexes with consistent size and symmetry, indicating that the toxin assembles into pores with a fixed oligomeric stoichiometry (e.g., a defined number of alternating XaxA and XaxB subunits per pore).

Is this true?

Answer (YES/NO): NO